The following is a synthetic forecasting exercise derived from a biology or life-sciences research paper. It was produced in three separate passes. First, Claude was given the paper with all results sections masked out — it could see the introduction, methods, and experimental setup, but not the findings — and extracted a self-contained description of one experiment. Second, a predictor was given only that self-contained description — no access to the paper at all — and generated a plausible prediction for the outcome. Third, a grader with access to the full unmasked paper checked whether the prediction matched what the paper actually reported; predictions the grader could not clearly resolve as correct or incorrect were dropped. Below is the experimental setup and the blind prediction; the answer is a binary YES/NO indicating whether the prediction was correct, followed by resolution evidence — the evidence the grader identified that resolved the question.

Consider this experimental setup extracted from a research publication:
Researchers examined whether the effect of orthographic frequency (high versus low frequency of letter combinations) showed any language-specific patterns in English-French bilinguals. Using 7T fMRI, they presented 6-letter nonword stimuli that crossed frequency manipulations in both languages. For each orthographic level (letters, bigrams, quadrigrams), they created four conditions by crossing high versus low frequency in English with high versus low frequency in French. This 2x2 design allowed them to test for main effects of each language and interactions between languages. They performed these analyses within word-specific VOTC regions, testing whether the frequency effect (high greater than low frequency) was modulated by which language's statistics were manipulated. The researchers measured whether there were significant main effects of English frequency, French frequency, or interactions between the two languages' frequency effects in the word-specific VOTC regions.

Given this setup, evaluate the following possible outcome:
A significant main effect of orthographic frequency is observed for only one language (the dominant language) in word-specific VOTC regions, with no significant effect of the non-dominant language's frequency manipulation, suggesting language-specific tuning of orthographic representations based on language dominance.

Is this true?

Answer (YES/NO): NO